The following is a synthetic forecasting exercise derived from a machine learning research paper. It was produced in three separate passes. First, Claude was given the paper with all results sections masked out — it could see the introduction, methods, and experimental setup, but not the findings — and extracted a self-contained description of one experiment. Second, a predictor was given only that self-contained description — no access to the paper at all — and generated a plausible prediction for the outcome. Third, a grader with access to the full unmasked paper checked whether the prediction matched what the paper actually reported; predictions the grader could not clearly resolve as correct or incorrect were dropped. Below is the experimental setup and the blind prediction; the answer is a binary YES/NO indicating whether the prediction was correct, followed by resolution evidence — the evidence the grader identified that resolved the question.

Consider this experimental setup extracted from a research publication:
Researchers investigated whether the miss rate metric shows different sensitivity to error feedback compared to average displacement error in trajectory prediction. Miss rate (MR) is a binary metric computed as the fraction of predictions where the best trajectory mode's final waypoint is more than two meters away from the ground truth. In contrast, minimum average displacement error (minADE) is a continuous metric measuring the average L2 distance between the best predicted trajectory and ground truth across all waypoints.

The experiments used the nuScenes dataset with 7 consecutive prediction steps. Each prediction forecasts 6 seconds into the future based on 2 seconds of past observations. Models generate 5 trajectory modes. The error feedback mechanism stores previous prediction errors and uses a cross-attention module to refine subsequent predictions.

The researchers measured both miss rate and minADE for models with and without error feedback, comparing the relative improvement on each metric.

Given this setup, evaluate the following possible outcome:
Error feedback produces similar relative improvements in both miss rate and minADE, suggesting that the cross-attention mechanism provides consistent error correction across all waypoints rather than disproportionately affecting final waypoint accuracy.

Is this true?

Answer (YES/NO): NO